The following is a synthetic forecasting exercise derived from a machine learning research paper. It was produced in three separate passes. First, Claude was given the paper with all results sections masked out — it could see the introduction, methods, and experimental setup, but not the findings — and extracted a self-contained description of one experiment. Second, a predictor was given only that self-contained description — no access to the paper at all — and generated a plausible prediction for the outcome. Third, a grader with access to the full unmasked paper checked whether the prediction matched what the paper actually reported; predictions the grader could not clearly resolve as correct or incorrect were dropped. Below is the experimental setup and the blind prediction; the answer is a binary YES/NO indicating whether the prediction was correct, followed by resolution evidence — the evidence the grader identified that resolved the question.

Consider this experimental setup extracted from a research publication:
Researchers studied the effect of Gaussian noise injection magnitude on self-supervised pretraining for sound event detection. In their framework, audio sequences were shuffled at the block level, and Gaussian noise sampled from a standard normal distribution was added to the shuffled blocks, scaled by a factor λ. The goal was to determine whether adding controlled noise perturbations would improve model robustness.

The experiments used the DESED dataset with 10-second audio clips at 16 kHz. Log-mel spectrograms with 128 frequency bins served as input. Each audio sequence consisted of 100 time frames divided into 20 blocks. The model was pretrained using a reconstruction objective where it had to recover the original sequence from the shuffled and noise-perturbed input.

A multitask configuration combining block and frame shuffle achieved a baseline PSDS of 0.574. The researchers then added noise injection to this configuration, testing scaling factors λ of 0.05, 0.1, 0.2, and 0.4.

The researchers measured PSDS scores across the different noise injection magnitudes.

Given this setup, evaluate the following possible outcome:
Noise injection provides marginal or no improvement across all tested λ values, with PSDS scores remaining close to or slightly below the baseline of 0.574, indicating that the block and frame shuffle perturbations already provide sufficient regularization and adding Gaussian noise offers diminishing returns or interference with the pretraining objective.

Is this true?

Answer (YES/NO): NO